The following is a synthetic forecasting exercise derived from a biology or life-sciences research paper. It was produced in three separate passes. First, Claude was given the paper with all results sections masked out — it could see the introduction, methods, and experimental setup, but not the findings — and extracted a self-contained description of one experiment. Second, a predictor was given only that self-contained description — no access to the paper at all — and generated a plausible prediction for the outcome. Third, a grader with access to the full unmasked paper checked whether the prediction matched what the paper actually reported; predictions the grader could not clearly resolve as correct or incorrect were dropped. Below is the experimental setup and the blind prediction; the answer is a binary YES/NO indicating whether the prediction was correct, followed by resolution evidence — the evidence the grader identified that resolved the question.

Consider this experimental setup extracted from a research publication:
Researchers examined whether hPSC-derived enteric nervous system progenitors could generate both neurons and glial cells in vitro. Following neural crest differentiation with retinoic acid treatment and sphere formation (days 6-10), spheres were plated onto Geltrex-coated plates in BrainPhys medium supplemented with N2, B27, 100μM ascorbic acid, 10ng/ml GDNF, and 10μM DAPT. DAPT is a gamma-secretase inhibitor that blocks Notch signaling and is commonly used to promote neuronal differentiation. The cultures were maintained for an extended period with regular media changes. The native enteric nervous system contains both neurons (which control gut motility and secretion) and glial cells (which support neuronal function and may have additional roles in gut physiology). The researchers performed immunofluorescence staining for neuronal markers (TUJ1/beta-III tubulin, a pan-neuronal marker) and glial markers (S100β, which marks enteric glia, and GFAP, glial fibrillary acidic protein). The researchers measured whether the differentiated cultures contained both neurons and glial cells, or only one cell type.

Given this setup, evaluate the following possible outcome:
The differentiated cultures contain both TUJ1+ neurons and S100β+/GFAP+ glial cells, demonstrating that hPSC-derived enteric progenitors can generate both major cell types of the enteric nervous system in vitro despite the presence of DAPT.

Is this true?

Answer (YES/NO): NO